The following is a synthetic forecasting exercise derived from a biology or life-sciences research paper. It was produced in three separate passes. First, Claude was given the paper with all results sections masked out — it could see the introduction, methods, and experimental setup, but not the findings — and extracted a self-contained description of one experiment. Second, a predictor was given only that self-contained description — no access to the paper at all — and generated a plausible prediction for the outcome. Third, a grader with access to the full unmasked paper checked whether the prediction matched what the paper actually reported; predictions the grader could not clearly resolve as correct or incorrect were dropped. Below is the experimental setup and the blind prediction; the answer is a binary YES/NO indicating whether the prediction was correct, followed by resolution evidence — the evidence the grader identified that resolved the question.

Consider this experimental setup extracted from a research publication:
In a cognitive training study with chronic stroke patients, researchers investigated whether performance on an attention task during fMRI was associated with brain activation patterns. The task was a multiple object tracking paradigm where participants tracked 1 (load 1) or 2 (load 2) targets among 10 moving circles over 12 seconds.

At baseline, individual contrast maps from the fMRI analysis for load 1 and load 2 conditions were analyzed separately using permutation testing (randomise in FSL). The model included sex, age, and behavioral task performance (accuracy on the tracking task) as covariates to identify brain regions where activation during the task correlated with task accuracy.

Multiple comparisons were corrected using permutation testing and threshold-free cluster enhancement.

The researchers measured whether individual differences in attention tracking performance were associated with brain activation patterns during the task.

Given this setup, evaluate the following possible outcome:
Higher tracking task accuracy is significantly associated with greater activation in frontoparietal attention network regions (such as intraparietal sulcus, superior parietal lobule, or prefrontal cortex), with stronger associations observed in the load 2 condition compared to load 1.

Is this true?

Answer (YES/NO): NO